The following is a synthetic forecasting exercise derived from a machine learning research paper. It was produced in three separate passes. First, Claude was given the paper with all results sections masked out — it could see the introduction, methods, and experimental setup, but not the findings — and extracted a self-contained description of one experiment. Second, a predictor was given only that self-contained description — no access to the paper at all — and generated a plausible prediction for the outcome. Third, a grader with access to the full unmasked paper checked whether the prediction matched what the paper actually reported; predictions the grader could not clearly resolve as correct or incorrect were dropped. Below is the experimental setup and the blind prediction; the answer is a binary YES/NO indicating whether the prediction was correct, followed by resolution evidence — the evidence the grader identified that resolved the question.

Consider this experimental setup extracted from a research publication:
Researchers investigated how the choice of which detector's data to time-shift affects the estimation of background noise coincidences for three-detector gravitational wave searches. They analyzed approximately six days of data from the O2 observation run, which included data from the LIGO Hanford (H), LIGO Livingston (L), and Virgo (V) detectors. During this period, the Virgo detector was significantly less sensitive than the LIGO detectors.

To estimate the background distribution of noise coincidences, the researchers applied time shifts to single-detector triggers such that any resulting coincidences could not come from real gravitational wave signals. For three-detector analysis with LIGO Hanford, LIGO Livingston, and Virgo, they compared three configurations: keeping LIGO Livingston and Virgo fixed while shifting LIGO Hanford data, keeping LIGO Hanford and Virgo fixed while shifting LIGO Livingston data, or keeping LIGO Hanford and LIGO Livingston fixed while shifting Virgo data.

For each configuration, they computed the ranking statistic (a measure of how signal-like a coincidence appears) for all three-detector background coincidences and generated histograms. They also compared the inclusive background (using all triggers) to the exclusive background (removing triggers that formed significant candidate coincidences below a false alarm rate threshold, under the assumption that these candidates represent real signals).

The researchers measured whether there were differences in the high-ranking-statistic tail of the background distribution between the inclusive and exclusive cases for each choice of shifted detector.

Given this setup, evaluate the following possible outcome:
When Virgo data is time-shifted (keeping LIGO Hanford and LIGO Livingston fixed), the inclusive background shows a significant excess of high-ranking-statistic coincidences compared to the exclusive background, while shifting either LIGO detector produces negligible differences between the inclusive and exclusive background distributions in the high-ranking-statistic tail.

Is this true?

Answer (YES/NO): YES